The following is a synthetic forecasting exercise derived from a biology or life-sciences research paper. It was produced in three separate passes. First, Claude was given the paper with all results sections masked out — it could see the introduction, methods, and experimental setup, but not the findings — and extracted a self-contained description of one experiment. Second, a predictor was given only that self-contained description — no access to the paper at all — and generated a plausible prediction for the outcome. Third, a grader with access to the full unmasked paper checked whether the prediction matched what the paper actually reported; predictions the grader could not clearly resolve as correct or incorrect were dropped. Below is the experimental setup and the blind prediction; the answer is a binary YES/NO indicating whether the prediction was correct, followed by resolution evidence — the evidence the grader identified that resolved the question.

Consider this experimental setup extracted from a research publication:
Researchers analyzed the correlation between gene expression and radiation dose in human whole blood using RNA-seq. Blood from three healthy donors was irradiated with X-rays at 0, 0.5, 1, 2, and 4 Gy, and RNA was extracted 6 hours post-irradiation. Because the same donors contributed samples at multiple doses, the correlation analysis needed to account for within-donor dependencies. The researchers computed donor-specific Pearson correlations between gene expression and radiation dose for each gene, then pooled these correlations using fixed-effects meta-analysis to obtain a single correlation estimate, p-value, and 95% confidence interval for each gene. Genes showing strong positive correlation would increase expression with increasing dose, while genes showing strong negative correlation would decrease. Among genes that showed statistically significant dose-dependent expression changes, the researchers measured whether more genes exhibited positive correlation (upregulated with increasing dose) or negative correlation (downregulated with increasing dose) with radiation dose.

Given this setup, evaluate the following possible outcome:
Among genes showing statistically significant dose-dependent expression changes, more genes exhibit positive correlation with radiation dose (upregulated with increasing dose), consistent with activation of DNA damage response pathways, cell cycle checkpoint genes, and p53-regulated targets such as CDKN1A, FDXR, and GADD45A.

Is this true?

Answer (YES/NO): YES